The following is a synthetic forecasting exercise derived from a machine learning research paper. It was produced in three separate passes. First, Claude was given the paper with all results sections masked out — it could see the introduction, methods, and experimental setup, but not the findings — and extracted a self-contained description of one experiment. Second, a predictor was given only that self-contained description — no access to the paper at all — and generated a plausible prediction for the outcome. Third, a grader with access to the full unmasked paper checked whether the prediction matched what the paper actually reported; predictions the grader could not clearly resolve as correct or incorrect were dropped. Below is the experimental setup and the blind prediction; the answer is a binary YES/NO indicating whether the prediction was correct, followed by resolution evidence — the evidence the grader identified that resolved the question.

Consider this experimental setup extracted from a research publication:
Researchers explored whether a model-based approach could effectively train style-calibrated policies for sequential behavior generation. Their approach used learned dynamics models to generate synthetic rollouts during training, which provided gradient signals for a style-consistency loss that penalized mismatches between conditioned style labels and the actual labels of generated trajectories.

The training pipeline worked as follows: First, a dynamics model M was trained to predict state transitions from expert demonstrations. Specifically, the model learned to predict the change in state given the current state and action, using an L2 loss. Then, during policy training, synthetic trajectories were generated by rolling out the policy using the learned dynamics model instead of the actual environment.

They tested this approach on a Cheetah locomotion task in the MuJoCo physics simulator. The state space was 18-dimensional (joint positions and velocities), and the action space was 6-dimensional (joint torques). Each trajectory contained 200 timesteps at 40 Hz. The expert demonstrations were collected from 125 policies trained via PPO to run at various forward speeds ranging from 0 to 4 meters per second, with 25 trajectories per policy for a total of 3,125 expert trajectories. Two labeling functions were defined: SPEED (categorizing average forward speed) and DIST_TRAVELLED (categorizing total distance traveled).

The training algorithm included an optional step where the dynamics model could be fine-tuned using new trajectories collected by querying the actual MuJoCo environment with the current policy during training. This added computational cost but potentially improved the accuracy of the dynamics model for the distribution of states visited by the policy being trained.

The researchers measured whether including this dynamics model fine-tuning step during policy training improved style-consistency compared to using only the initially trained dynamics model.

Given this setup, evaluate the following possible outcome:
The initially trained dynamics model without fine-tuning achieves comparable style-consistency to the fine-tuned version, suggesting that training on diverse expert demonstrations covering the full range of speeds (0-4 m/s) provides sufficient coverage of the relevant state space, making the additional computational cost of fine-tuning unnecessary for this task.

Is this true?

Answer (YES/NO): NO